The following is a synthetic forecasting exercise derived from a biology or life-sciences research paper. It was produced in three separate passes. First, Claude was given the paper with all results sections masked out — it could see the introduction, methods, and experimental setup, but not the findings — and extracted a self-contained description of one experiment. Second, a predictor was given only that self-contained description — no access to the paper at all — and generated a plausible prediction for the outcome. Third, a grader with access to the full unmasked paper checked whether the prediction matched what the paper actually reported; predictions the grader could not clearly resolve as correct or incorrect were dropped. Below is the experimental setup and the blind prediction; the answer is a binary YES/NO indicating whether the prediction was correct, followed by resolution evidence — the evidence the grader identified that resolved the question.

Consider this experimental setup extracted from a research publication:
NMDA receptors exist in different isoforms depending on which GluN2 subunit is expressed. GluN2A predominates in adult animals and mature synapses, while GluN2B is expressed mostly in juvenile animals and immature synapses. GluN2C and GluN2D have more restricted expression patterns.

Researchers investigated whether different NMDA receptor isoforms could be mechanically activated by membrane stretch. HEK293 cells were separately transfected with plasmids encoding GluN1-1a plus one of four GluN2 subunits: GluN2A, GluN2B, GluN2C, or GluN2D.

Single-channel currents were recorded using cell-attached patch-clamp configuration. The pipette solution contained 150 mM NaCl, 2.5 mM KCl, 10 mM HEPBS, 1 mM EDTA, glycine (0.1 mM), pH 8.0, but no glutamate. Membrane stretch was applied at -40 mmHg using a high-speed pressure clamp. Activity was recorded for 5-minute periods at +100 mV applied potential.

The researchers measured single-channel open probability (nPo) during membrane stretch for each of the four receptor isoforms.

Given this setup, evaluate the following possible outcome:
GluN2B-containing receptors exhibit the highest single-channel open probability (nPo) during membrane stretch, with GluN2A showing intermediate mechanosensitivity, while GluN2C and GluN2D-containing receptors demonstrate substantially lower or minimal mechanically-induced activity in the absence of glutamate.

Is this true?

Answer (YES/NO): NO